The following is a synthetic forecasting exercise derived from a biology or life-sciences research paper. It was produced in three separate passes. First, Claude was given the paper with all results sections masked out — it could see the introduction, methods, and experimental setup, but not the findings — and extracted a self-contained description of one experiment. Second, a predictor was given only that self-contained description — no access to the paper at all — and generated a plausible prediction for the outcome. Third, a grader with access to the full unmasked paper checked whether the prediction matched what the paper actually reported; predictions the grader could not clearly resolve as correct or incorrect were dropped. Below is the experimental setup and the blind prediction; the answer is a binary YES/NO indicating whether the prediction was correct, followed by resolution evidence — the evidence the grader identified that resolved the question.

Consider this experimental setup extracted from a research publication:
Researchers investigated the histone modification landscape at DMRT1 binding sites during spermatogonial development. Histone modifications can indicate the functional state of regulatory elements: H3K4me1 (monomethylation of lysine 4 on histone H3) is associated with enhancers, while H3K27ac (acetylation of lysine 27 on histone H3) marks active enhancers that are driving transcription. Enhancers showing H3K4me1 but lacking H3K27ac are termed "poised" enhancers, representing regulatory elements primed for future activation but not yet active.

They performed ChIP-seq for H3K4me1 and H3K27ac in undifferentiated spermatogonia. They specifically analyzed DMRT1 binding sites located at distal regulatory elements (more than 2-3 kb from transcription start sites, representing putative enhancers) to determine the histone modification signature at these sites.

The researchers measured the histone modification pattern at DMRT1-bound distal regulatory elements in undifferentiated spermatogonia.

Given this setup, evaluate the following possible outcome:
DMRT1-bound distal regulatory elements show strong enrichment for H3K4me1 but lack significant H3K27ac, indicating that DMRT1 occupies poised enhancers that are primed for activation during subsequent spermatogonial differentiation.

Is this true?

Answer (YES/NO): YES